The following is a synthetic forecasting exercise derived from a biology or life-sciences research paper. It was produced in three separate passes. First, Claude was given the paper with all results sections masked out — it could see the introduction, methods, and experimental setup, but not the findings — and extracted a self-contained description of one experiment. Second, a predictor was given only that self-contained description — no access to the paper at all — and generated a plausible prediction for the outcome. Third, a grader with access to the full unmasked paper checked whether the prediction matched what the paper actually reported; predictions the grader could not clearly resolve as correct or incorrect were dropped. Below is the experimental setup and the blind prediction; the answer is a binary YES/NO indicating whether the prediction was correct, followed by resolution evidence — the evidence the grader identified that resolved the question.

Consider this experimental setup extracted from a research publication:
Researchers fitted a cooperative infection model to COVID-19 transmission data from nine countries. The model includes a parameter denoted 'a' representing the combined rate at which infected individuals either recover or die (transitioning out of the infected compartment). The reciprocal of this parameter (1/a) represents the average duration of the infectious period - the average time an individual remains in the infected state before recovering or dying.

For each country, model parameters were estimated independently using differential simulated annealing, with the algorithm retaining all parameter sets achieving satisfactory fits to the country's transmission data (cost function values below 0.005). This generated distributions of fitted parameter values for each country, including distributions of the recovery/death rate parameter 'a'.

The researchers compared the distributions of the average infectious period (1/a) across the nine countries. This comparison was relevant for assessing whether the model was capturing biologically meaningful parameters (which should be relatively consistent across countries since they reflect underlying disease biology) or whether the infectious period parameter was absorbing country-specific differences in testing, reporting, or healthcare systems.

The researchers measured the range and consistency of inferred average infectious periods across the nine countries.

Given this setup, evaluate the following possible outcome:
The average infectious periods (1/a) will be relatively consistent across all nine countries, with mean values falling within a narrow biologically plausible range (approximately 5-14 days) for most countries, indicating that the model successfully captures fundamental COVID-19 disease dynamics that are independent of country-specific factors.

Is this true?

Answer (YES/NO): NO